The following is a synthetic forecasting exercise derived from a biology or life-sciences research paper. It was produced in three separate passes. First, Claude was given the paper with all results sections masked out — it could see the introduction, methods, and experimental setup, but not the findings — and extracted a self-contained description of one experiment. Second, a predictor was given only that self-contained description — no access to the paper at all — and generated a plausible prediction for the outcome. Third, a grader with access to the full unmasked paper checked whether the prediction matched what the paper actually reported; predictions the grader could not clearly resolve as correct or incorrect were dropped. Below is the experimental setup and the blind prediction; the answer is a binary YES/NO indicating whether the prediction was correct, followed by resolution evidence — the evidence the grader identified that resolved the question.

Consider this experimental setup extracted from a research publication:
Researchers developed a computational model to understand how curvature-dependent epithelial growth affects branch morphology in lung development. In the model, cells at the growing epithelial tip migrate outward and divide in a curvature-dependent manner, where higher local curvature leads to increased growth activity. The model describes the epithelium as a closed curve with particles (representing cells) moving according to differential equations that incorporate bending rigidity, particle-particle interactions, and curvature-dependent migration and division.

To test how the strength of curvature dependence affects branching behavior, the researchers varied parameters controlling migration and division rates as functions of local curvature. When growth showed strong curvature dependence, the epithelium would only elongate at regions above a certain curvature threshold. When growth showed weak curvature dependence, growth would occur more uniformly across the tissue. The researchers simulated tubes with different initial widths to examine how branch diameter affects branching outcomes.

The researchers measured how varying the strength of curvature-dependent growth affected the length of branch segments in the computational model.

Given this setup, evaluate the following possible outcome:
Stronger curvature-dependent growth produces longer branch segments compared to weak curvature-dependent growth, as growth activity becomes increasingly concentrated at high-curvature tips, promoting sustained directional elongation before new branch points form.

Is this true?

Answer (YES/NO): YES